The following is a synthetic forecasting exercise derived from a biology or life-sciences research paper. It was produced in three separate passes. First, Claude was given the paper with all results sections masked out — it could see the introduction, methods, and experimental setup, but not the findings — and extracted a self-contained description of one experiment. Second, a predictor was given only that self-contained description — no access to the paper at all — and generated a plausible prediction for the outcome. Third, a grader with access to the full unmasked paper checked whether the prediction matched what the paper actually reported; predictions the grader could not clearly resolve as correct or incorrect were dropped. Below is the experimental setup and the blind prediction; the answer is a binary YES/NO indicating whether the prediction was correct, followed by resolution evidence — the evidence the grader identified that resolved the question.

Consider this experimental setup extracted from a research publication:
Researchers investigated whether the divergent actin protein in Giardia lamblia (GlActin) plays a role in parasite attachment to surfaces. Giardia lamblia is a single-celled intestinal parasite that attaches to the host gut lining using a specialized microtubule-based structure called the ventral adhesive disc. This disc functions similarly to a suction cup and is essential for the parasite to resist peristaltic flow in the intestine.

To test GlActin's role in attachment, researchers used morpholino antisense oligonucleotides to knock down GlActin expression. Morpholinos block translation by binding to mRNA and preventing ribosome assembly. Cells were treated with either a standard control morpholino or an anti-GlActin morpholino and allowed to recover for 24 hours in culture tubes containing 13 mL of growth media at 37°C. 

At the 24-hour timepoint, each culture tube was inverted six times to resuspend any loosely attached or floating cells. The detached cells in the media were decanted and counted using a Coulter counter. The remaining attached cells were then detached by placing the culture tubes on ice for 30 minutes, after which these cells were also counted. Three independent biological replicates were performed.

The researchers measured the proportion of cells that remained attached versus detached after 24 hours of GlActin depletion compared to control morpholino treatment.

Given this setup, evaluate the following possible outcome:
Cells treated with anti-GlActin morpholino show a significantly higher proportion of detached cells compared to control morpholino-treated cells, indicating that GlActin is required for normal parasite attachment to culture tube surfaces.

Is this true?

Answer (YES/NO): YES